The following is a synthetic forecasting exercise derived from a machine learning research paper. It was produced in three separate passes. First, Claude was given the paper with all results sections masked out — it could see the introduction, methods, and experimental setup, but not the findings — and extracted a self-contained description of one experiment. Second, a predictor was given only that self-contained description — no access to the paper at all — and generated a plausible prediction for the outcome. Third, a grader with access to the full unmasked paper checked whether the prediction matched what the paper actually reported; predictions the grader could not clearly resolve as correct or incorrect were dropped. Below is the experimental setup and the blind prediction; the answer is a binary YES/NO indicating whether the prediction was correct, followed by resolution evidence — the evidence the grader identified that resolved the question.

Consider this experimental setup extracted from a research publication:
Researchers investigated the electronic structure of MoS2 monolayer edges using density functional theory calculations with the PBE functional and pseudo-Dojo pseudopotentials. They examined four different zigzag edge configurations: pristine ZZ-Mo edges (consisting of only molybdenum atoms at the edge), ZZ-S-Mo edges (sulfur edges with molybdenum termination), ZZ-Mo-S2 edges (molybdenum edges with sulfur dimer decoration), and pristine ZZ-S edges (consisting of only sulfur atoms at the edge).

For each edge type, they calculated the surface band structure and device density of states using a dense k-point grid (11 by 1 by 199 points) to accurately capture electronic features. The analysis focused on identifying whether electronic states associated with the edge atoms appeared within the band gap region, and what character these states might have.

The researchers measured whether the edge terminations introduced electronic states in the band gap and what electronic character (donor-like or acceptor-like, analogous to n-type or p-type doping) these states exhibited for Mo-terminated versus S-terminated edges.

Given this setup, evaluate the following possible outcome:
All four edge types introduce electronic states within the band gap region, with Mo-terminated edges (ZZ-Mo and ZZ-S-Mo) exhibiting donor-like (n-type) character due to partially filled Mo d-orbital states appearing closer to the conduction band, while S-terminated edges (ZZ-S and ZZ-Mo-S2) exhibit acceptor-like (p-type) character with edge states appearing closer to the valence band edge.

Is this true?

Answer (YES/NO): NO